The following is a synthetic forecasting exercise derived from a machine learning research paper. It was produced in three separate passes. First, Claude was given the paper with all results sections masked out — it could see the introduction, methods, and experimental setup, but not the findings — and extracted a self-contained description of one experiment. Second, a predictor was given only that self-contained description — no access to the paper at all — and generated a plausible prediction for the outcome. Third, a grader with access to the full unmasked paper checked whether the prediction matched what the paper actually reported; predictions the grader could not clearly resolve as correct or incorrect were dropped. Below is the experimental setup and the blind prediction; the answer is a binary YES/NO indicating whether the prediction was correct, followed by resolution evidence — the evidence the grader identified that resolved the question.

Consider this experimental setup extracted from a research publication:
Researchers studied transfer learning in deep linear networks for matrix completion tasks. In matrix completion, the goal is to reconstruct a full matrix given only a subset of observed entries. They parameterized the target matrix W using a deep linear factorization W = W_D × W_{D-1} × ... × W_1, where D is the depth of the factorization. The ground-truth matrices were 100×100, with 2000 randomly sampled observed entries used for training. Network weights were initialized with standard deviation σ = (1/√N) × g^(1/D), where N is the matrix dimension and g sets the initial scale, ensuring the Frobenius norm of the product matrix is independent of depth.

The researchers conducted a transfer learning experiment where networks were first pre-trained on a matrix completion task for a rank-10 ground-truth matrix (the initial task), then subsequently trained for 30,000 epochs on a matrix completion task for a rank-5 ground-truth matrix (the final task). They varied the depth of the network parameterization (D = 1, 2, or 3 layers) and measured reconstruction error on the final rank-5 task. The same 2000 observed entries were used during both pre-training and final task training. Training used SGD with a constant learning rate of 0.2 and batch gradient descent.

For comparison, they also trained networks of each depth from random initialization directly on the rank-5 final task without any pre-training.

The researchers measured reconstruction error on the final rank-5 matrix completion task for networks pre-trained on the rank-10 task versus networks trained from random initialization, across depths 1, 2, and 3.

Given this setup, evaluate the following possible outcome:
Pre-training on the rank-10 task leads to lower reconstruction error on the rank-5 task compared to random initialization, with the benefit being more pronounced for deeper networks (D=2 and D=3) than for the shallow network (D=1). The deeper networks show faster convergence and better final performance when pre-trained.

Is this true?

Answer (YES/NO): NO